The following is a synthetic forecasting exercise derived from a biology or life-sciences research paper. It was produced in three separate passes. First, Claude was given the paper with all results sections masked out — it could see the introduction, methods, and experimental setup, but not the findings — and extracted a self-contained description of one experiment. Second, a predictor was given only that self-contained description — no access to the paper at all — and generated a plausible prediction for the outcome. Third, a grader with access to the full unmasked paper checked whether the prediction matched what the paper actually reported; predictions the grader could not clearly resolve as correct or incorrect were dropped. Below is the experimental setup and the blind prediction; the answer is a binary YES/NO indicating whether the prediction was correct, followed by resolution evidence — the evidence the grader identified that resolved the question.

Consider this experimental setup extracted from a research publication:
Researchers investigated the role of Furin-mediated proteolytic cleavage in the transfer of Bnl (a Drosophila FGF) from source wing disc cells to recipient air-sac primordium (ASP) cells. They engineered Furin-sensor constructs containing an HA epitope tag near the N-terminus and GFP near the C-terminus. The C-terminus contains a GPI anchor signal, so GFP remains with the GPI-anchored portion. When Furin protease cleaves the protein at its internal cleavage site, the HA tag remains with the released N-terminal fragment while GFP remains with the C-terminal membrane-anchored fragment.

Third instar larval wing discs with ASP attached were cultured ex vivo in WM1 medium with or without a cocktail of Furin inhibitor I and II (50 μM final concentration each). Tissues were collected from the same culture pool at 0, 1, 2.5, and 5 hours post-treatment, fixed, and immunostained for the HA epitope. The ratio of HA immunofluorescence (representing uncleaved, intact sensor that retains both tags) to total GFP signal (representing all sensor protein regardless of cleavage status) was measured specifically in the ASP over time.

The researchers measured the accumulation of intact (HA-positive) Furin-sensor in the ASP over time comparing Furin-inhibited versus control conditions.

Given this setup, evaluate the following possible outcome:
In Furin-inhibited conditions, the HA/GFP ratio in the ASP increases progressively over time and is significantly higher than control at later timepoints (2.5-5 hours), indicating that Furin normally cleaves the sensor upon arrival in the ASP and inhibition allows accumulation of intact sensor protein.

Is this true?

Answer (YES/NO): NO